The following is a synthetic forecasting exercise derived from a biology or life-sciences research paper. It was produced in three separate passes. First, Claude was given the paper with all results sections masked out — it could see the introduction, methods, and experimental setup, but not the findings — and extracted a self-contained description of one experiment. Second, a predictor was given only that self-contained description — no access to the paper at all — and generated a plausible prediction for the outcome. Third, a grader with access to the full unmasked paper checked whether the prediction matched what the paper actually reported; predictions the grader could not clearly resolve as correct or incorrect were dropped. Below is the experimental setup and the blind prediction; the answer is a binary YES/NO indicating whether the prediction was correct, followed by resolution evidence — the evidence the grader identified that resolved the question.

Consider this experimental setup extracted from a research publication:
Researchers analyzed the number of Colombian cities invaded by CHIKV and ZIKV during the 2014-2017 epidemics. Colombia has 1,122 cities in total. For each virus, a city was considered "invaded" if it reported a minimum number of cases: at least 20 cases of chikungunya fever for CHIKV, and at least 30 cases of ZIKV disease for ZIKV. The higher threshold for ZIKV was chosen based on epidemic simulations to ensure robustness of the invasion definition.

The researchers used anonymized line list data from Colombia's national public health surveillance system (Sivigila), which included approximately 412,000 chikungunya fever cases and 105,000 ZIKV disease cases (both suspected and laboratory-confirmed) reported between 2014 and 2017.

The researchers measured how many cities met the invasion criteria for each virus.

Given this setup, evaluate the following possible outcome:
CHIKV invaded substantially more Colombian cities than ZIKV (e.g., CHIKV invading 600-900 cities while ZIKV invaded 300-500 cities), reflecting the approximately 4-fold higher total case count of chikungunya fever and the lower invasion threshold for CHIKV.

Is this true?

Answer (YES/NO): NO